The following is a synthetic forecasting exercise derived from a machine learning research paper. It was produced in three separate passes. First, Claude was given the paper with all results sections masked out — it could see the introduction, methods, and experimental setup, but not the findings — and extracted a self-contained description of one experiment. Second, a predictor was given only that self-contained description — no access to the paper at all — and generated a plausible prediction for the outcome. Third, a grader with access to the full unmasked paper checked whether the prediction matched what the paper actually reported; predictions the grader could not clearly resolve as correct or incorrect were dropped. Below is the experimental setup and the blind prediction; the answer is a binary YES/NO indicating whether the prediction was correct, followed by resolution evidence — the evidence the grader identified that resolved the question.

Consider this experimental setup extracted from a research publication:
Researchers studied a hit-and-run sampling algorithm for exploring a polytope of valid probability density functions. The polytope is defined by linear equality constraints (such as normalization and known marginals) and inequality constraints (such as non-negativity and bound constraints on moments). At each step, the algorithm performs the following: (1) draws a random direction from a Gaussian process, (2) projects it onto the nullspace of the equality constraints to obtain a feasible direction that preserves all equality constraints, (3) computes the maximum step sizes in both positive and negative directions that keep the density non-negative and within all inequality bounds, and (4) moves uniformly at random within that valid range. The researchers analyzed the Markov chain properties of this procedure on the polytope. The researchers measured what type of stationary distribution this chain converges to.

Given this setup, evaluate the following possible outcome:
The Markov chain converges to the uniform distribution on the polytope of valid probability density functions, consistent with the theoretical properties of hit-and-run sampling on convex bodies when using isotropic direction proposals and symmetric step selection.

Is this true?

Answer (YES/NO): YES